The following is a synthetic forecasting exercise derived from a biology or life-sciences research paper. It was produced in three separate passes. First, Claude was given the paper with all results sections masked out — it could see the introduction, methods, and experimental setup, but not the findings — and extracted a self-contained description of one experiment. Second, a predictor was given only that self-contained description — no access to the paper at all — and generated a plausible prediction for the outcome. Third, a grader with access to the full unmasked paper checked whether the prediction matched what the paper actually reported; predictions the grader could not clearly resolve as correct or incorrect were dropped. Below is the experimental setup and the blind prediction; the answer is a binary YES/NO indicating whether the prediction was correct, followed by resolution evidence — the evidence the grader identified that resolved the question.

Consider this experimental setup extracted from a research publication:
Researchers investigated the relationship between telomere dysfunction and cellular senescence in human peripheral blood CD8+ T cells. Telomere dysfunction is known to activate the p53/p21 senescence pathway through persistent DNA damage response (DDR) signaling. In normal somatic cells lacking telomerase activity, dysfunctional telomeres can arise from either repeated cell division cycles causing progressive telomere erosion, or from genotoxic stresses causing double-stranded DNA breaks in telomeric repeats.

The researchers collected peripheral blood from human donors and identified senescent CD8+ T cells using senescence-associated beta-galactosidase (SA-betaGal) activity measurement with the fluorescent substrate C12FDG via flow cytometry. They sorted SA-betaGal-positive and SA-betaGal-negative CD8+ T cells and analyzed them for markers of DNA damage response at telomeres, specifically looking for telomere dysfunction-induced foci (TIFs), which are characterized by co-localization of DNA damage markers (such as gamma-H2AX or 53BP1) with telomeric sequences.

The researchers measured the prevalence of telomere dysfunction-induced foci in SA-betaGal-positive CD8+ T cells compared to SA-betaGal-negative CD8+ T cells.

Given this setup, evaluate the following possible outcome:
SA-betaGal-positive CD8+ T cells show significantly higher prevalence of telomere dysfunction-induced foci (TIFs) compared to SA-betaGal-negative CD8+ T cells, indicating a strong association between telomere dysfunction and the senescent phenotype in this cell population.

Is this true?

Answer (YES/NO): YES